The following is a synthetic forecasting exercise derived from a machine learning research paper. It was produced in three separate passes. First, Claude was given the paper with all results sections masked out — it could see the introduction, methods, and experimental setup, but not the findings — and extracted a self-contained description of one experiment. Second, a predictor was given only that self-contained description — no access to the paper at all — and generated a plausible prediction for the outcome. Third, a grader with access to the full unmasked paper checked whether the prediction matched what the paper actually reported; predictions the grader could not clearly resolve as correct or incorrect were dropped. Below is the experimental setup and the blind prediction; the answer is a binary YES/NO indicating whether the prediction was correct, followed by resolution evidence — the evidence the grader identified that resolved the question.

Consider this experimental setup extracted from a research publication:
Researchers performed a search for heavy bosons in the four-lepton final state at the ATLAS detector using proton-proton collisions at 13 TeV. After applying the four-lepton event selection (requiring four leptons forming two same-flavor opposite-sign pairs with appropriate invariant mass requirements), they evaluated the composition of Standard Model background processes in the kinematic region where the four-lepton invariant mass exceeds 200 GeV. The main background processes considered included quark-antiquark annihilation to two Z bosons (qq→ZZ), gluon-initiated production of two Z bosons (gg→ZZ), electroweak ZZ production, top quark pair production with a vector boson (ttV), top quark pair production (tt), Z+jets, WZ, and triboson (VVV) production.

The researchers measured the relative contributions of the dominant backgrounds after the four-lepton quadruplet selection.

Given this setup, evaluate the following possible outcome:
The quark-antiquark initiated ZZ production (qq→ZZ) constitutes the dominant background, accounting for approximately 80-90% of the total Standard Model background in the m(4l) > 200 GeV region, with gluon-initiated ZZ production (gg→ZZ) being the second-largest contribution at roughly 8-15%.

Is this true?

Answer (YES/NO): YES